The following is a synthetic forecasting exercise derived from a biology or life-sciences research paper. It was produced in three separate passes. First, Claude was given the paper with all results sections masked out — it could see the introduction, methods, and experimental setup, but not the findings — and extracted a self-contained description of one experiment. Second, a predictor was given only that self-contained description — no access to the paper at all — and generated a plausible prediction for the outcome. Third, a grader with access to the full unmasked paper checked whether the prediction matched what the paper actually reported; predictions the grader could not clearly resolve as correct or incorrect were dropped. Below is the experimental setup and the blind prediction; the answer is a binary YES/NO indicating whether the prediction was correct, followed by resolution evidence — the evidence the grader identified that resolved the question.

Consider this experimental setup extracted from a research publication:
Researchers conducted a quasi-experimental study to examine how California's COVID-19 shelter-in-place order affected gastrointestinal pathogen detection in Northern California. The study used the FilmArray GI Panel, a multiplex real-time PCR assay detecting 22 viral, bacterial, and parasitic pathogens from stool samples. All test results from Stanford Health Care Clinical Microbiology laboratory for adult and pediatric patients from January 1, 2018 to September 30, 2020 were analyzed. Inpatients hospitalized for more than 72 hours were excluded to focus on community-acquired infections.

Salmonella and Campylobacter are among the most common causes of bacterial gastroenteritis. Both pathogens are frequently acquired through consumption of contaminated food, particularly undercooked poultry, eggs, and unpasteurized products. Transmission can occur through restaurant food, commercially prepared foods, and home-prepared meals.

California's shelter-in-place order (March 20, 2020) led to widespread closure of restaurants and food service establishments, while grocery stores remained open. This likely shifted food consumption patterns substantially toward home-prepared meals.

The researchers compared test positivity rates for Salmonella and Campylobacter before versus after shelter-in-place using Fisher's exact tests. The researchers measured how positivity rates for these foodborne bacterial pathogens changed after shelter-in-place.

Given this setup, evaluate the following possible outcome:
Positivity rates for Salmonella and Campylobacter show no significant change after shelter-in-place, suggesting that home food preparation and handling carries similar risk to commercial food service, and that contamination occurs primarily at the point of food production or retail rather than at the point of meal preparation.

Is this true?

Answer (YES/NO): YES